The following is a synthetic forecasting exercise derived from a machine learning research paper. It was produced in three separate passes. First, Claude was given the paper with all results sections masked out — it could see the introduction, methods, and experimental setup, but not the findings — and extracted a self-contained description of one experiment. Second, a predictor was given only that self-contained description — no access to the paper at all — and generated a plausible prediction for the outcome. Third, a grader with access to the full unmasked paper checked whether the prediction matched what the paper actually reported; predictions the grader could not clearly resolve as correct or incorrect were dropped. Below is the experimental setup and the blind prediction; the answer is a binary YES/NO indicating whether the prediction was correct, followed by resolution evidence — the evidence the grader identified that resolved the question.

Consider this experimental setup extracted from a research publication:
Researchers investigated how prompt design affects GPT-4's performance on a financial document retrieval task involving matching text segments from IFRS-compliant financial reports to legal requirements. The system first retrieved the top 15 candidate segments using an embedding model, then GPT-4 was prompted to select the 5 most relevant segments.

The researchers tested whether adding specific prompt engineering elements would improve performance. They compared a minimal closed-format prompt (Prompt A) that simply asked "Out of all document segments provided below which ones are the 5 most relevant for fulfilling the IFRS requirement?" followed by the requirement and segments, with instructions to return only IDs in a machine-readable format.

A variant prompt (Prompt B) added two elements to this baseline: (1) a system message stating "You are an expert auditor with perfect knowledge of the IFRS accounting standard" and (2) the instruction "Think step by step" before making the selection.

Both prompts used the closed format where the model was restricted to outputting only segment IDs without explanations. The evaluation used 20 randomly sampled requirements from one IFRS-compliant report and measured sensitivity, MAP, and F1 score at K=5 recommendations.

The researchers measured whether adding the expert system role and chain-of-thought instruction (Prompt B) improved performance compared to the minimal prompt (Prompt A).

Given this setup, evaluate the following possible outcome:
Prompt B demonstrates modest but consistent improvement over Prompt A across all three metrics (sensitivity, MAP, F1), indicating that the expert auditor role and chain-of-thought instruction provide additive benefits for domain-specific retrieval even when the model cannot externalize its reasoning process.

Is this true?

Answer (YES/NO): NO